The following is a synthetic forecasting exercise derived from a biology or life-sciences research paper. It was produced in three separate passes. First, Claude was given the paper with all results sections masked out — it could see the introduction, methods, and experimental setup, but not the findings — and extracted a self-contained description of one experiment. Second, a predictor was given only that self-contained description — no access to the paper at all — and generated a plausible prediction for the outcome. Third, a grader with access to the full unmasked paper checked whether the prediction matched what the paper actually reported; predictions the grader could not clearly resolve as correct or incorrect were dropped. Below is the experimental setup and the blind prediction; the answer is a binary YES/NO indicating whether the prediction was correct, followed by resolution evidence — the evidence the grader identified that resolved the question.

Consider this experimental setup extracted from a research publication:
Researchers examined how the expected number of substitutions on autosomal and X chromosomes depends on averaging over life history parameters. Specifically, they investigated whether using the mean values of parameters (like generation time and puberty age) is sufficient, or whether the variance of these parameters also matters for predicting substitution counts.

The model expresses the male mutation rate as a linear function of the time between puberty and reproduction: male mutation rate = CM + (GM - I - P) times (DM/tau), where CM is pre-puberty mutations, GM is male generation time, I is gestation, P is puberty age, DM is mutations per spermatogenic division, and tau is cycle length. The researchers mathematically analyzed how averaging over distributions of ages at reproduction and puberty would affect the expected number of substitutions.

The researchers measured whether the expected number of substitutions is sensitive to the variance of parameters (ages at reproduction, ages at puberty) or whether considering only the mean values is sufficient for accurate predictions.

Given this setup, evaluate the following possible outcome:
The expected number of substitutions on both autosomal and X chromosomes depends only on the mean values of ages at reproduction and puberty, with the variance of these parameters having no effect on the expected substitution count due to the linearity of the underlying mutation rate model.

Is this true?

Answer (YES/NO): YES